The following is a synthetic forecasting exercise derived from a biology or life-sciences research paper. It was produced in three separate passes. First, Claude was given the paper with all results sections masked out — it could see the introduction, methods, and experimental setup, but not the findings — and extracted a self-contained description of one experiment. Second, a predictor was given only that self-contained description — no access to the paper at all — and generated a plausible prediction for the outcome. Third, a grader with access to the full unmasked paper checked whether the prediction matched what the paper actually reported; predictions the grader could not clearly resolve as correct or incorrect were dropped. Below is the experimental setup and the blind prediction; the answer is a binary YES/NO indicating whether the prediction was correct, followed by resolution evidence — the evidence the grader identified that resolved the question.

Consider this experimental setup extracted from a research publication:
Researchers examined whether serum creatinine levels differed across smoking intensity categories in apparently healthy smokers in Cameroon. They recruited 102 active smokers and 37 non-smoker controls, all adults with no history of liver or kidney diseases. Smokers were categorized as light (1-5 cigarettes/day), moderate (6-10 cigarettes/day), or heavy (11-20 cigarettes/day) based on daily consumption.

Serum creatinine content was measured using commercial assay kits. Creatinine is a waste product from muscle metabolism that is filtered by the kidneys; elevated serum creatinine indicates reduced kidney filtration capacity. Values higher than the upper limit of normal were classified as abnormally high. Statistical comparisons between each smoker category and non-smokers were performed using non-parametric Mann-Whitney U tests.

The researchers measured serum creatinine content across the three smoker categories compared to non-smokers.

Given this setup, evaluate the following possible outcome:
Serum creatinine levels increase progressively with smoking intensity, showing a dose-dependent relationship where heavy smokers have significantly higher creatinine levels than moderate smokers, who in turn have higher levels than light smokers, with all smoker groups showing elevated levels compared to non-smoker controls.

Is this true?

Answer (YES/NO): NO